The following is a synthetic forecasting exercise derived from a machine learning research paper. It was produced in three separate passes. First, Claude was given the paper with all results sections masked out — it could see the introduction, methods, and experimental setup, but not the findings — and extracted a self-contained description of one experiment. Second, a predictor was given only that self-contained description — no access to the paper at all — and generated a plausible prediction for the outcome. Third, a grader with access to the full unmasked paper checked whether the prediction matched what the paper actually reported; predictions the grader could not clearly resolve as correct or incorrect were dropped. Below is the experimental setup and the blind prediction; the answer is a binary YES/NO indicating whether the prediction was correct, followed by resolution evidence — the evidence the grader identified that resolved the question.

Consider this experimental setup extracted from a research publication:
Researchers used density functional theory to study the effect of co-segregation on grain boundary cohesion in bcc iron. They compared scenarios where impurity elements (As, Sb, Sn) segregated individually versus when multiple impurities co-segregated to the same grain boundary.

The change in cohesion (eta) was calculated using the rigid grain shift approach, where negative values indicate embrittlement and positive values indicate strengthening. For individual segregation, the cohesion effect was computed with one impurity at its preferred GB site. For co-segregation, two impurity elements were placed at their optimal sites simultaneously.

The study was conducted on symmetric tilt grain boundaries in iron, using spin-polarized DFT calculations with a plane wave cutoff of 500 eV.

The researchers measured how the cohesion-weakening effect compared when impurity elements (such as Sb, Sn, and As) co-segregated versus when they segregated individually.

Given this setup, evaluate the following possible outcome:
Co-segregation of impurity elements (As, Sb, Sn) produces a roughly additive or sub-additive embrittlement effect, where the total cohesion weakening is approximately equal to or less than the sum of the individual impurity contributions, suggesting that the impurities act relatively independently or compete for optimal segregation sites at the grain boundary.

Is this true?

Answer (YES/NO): NO